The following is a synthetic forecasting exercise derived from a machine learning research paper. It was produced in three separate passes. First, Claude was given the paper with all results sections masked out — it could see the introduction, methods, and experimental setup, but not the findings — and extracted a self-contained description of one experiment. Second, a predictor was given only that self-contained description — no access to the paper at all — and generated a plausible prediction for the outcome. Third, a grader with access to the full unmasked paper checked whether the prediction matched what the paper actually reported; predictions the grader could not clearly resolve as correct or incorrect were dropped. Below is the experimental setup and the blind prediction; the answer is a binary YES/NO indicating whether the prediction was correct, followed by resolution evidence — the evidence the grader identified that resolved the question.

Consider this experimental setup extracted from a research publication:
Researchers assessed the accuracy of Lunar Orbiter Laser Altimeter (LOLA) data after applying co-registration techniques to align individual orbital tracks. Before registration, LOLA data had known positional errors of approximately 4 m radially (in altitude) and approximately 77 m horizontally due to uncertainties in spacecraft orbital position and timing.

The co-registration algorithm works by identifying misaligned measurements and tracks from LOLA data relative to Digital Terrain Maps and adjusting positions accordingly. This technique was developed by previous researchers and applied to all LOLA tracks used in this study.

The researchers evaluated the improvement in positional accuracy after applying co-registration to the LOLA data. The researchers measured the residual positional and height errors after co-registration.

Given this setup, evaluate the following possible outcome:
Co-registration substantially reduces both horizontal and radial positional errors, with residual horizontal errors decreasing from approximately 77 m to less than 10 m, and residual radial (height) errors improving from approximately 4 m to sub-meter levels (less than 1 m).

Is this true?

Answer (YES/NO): YES